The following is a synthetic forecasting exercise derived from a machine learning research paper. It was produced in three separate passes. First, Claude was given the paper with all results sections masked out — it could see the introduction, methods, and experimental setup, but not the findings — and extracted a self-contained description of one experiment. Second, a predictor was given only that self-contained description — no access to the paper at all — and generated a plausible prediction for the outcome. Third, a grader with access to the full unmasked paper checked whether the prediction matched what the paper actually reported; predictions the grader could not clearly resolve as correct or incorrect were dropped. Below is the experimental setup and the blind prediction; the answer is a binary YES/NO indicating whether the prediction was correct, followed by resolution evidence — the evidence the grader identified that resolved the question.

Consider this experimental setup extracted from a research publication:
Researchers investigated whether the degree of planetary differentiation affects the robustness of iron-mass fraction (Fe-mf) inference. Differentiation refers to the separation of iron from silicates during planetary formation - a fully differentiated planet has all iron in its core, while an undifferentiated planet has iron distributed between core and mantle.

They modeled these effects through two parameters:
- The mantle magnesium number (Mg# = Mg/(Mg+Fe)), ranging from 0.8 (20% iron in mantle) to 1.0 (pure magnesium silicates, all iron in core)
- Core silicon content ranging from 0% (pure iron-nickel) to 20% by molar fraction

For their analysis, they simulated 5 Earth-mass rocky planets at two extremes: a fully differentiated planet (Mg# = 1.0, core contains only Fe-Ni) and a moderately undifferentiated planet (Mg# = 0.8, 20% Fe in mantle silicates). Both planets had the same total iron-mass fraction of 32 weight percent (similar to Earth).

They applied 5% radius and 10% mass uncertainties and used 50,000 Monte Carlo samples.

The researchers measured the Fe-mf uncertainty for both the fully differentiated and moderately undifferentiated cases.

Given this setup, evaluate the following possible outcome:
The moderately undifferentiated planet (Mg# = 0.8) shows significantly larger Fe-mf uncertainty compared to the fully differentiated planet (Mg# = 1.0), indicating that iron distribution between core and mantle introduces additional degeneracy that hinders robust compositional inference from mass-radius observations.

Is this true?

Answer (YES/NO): NO